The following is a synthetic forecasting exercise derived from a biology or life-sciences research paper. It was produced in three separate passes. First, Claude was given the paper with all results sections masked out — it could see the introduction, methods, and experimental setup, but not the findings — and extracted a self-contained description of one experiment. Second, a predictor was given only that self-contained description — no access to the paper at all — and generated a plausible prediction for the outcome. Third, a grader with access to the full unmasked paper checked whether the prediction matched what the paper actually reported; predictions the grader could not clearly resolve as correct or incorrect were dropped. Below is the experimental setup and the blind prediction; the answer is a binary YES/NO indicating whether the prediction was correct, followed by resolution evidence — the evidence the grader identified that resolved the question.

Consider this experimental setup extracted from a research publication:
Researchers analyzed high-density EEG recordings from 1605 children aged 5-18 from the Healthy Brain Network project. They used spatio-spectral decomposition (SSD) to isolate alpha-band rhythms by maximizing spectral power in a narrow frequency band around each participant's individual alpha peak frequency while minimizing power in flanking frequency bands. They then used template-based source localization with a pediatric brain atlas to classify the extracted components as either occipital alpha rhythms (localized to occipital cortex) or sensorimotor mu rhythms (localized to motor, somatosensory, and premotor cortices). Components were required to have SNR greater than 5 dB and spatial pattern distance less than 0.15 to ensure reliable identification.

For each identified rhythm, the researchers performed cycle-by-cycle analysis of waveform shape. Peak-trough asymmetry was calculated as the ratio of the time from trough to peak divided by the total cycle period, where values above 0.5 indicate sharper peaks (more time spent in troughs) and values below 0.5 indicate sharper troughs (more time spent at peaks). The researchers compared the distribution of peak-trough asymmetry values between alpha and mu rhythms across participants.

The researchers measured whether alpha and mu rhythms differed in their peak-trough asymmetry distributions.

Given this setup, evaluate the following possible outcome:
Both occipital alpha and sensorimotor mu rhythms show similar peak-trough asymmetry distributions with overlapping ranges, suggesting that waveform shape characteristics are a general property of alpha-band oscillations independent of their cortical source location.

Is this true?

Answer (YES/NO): NO